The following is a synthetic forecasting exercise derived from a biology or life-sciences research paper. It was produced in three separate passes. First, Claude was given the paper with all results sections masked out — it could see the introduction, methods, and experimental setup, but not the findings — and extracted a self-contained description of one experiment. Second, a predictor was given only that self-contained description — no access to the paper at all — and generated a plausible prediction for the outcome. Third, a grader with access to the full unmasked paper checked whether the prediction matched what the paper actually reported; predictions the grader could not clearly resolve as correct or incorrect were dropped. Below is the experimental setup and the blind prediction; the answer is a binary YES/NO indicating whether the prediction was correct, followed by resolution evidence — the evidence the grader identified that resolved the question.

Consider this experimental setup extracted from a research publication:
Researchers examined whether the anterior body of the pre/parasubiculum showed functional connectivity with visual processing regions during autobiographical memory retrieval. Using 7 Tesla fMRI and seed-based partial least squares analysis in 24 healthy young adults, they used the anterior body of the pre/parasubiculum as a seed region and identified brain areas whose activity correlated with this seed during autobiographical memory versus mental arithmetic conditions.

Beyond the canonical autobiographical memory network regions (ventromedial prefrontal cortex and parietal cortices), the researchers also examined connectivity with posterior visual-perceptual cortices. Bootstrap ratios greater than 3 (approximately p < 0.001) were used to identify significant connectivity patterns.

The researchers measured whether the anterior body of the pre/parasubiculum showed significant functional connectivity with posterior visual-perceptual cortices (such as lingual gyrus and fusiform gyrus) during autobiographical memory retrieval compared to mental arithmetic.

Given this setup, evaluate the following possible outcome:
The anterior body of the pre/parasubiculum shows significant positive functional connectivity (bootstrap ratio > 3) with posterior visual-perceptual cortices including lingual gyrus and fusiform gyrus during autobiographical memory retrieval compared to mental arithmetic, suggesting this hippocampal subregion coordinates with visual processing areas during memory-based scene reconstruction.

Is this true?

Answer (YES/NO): YES